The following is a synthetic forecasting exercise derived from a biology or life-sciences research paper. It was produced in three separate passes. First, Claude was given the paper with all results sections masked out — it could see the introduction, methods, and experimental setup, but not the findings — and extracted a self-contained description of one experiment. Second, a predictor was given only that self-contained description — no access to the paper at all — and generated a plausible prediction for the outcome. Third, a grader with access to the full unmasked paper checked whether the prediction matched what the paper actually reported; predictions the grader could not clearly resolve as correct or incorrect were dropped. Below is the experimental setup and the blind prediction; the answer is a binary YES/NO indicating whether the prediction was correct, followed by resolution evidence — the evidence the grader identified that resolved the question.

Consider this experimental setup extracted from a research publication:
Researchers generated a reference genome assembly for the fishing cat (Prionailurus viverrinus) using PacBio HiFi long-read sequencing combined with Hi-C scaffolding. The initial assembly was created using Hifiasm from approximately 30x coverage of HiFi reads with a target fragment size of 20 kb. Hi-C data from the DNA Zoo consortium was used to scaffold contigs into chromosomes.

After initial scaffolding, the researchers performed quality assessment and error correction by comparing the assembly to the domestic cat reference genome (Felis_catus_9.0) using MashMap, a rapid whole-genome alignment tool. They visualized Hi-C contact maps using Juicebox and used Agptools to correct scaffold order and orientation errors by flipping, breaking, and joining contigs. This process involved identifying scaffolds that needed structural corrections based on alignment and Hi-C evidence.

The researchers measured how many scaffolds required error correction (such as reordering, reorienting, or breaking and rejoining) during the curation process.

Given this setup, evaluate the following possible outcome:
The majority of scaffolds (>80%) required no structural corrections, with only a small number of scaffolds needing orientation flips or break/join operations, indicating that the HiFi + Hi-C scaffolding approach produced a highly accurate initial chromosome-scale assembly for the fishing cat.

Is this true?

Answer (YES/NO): YES